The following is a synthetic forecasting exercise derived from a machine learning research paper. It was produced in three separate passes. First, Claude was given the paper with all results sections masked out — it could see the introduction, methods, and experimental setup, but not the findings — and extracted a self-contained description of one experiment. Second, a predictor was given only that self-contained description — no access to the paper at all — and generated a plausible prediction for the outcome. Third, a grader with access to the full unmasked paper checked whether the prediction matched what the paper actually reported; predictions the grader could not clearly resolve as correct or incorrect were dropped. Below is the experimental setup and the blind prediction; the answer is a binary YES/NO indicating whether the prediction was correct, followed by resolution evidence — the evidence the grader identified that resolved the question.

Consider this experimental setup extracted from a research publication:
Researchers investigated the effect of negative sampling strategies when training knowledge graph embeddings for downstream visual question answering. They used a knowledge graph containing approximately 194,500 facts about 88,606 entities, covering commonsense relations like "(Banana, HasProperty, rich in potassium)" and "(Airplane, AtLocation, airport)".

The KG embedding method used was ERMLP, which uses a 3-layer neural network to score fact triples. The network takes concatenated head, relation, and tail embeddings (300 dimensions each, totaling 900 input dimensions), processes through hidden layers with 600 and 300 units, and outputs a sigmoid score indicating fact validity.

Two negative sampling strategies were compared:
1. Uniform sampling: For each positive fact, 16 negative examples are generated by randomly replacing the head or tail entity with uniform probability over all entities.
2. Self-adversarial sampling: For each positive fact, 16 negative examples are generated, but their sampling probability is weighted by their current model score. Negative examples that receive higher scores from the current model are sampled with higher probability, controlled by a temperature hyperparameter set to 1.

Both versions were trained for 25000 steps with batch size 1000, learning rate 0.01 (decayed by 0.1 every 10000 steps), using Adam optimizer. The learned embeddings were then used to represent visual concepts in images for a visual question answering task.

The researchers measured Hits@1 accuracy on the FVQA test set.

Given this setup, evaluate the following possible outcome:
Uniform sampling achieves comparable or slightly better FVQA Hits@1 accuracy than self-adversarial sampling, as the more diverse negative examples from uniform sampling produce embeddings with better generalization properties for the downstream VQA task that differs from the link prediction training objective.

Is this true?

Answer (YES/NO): NO